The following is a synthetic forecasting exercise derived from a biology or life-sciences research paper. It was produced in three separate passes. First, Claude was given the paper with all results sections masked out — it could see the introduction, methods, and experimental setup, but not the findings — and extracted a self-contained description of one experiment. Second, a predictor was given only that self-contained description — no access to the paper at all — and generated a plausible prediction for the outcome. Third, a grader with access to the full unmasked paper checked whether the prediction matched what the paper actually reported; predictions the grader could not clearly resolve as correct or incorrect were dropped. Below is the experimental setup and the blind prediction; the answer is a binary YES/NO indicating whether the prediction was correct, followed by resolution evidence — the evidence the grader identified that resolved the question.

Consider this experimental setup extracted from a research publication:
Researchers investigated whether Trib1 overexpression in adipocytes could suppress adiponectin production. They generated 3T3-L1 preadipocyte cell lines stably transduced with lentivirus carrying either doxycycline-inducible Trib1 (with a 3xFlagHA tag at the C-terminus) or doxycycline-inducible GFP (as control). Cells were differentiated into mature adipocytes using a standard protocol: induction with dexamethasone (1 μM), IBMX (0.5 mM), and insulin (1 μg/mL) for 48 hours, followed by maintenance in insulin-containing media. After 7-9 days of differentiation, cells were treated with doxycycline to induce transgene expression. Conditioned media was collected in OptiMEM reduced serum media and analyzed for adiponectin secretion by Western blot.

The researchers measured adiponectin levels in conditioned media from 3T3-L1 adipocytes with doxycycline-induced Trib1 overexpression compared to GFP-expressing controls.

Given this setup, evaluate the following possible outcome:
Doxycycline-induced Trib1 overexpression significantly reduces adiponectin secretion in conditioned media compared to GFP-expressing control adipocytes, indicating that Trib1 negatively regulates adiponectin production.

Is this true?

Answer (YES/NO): NO